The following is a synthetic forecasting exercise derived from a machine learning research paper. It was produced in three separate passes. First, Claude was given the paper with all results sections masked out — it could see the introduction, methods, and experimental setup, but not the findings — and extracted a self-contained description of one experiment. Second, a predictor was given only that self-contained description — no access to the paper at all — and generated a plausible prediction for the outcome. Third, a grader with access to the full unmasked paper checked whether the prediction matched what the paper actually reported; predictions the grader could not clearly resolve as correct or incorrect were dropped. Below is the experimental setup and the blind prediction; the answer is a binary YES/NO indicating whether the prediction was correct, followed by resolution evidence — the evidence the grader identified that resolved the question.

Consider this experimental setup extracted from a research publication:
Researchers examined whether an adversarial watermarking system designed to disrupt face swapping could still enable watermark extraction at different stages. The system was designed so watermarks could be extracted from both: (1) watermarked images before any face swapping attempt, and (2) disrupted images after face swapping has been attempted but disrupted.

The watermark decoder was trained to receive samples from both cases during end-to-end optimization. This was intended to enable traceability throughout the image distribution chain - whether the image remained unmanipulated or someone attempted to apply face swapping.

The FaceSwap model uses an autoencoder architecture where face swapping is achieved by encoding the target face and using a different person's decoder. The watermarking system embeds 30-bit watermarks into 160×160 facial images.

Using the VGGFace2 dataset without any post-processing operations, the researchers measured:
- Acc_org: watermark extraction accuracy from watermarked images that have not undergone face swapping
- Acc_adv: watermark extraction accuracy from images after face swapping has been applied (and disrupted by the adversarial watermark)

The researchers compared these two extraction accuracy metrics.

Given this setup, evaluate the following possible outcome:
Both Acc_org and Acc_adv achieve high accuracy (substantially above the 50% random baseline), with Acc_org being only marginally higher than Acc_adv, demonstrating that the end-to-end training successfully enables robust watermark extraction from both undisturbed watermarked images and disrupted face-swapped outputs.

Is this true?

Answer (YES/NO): NO